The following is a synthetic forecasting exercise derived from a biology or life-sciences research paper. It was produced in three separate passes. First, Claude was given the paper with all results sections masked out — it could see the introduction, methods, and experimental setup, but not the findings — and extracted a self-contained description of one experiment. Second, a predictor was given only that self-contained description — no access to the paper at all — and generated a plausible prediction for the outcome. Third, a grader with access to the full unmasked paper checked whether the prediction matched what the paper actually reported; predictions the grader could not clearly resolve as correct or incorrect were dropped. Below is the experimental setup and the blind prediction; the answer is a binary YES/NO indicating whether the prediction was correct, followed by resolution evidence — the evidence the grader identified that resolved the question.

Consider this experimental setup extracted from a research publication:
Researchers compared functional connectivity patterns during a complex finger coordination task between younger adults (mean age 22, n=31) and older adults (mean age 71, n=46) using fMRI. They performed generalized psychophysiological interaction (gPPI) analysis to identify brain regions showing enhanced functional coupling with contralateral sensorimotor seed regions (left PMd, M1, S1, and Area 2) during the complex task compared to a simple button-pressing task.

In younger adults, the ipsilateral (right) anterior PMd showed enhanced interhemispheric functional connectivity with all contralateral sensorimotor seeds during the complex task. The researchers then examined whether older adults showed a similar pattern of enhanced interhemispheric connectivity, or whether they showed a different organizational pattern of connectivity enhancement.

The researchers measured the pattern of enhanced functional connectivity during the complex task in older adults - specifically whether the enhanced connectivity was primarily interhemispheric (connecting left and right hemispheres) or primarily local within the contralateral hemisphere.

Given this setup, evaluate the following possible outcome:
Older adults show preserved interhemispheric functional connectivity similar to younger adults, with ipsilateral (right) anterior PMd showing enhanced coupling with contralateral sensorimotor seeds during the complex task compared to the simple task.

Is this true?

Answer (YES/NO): NO